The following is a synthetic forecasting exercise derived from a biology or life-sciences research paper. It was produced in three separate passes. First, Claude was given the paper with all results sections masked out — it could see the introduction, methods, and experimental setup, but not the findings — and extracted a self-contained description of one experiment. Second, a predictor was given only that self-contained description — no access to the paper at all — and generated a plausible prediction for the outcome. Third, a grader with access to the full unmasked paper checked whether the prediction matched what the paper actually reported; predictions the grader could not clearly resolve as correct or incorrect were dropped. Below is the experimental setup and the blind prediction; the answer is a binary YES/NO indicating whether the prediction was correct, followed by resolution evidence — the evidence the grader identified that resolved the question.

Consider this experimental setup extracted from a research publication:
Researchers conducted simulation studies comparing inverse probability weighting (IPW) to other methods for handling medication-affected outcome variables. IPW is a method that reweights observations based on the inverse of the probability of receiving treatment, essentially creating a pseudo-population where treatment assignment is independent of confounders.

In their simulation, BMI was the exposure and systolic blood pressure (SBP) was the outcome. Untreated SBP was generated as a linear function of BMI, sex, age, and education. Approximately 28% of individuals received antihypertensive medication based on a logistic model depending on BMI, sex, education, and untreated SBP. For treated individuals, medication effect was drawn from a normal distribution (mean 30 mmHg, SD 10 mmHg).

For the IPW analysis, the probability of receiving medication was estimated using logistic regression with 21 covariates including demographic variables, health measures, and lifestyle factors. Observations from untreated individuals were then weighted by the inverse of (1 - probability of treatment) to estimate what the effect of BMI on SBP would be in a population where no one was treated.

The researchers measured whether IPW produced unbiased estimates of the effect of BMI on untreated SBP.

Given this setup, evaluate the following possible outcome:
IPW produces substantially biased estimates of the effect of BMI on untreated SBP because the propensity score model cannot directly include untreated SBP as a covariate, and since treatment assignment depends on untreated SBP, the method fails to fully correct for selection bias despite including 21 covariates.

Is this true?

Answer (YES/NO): YES